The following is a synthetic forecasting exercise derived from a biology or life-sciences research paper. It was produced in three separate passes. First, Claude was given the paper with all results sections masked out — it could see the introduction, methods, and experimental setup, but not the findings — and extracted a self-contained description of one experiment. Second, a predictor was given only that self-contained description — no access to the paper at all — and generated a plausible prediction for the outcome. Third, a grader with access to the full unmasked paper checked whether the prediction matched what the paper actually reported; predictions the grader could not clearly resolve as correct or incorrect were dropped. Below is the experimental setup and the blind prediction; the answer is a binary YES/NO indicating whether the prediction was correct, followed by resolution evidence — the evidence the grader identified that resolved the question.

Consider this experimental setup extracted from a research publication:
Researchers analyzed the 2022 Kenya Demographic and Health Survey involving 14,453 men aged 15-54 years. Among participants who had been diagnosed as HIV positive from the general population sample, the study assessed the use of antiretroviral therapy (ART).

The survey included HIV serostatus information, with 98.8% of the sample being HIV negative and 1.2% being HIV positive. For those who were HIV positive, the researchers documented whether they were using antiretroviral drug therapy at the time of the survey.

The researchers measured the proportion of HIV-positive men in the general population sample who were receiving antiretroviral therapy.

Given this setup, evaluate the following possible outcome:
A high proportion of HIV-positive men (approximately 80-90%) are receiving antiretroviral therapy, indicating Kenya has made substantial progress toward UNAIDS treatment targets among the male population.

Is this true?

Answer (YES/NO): YES